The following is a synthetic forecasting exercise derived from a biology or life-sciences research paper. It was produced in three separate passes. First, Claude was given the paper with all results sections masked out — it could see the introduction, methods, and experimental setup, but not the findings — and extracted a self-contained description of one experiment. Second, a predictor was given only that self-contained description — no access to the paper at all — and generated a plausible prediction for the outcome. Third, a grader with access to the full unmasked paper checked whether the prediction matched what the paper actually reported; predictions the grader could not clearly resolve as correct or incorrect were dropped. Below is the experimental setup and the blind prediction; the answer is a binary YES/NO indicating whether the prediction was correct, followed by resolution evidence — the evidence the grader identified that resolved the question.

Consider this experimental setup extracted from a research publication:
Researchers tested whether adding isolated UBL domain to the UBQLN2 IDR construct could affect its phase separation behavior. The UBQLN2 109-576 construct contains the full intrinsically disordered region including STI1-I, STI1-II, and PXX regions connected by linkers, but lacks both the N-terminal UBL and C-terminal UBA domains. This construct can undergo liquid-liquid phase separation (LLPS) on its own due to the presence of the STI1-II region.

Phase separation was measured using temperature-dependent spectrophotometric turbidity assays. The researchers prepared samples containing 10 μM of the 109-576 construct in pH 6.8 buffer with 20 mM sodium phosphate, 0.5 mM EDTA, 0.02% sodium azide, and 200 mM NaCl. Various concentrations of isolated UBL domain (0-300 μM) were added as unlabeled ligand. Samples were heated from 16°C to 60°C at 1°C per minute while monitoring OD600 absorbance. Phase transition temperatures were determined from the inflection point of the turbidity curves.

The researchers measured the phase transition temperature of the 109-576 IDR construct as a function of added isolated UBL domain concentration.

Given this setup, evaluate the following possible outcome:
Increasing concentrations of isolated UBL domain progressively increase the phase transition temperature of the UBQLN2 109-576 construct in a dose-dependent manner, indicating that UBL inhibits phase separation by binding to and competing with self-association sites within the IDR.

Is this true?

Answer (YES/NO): YES